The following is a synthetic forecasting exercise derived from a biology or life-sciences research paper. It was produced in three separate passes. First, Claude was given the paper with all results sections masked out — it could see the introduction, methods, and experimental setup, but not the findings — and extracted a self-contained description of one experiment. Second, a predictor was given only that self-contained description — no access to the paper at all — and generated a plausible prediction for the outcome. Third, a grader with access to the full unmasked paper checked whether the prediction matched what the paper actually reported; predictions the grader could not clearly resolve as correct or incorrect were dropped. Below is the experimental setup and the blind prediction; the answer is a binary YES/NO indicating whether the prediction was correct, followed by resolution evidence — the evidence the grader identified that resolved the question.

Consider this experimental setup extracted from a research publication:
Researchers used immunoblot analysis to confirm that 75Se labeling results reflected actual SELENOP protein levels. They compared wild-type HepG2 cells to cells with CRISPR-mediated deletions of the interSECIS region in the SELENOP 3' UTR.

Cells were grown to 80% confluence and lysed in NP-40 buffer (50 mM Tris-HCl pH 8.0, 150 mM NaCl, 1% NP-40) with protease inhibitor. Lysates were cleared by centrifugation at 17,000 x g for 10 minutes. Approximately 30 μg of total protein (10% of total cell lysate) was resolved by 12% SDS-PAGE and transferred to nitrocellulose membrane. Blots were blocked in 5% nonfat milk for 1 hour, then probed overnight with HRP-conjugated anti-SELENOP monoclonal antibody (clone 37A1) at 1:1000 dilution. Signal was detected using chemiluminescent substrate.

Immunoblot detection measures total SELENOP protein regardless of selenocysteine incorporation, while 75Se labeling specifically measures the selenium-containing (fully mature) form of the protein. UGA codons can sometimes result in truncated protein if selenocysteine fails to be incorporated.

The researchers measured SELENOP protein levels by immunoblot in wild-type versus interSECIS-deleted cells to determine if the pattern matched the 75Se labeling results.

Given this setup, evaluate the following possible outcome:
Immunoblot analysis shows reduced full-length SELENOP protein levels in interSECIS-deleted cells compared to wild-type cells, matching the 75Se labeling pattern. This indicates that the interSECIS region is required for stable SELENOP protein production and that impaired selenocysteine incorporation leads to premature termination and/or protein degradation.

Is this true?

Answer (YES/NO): NO